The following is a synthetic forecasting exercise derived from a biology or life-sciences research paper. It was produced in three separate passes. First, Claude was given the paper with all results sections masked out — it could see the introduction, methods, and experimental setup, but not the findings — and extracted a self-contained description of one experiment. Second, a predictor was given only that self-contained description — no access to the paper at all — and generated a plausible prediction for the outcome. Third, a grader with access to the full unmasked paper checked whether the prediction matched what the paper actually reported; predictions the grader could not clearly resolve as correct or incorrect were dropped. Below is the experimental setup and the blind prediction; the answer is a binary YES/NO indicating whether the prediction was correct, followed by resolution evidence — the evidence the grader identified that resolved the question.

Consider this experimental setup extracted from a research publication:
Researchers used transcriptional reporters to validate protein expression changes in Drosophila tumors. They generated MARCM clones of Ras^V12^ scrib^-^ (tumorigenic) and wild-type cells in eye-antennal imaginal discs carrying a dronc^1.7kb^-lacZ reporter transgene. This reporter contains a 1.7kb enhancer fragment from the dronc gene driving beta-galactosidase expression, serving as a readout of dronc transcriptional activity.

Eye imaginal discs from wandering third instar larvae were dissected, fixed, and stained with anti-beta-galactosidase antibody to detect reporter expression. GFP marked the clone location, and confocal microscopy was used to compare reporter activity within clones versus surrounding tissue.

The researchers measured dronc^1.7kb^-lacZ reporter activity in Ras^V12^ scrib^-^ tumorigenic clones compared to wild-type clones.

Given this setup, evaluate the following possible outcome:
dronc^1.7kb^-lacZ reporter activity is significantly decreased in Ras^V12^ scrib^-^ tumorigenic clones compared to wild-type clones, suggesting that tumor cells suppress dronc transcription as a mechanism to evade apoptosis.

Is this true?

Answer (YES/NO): NO